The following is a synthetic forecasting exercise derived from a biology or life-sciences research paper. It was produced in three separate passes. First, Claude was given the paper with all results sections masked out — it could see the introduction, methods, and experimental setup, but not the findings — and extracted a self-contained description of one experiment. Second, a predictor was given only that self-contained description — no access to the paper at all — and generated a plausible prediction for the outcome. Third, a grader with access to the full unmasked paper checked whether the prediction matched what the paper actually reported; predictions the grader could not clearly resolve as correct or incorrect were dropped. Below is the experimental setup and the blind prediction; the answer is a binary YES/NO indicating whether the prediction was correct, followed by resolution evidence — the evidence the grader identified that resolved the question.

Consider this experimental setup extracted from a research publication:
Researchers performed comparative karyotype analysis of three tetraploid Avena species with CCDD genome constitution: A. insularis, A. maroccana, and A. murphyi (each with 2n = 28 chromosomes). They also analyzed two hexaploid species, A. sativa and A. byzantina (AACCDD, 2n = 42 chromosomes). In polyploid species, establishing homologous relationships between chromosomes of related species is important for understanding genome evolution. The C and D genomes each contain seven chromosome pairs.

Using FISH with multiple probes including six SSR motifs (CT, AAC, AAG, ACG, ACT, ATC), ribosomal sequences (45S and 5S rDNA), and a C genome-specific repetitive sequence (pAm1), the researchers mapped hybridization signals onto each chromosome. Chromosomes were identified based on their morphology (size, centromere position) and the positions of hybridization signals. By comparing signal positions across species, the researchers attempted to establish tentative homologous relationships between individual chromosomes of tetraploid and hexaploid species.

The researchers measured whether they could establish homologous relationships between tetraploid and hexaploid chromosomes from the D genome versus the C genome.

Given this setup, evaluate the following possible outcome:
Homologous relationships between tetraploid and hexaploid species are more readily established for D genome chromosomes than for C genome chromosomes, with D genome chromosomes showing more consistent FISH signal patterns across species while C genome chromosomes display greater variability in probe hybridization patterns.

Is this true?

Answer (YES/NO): YES